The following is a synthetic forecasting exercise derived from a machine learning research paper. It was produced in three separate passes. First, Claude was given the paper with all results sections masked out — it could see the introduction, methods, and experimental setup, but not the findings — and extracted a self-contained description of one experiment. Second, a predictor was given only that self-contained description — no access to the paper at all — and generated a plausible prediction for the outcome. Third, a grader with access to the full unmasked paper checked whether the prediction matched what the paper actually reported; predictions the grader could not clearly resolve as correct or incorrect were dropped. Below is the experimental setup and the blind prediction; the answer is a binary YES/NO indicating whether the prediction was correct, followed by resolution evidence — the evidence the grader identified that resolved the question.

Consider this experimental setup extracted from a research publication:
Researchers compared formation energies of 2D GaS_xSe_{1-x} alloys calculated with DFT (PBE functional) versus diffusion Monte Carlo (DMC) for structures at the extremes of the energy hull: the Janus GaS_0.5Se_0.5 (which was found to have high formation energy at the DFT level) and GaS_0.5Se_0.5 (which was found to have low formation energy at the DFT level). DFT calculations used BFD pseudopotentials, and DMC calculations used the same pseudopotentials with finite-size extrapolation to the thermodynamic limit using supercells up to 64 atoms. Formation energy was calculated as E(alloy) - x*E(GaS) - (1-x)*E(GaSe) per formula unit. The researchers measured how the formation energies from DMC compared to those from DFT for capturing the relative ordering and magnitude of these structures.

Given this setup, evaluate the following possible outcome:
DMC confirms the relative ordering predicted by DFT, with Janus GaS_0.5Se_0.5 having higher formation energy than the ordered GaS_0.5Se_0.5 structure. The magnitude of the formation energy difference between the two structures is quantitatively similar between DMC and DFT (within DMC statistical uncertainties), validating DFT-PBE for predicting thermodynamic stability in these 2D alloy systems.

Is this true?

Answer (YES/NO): YES